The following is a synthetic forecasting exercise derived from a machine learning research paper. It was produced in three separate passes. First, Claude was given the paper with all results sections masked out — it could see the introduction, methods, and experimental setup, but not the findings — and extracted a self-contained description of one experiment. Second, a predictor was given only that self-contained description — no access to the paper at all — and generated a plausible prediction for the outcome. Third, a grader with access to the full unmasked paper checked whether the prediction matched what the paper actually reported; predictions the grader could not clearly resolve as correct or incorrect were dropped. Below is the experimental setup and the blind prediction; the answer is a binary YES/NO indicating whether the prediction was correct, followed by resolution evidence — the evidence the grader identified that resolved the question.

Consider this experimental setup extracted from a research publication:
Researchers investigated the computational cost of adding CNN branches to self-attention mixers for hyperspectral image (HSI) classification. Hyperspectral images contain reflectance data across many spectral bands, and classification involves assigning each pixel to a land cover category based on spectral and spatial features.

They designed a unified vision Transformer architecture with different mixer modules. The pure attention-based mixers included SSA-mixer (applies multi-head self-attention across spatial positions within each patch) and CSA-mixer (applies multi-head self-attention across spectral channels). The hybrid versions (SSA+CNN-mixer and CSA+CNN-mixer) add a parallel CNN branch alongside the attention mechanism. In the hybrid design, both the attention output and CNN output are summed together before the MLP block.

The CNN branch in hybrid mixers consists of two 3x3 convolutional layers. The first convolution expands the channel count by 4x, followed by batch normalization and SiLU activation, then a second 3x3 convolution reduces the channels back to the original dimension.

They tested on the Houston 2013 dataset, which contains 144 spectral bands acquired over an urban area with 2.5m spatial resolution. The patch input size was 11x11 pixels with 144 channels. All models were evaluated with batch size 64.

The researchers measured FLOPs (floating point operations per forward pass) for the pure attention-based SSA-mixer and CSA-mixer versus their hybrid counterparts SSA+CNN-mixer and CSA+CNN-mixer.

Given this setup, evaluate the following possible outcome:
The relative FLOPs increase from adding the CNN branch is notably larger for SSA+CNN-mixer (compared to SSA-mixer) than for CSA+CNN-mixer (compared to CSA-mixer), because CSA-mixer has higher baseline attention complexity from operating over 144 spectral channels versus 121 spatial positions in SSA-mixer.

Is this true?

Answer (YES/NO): NO